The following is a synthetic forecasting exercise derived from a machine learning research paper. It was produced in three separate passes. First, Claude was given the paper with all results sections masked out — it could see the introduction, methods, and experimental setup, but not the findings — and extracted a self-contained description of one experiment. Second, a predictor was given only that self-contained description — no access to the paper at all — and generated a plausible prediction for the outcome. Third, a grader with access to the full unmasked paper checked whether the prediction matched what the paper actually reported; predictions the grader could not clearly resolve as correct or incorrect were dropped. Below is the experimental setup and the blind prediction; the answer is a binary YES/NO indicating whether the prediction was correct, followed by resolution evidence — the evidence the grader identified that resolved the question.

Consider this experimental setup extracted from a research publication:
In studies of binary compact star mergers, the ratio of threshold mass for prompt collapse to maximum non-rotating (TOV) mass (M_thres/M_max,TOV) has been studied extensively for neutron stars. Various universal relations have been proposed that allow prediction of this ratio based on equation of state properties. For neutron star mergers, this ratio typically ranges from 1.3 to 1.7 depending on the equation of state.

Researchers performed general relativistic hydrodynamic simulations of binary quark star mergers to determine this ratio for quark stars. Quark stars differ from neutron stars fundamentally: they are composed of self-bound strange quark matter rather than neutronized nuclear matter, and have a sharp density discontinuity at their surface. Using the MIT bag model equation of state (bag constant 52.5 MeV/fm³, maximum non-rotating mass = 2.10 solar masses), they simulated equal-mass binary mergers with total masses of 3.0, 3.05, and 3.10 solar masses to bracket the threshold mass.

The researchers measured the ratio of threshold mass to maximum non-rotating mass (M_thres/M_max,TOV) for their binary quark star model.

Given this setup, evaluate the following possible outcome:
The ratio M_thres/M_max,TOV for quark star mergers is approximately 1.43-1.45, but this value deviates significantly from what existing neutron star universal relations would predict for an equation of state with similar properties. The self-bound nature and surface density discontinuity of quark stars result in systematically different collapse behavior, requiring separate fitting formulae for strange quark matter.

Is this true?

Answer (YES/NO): NO